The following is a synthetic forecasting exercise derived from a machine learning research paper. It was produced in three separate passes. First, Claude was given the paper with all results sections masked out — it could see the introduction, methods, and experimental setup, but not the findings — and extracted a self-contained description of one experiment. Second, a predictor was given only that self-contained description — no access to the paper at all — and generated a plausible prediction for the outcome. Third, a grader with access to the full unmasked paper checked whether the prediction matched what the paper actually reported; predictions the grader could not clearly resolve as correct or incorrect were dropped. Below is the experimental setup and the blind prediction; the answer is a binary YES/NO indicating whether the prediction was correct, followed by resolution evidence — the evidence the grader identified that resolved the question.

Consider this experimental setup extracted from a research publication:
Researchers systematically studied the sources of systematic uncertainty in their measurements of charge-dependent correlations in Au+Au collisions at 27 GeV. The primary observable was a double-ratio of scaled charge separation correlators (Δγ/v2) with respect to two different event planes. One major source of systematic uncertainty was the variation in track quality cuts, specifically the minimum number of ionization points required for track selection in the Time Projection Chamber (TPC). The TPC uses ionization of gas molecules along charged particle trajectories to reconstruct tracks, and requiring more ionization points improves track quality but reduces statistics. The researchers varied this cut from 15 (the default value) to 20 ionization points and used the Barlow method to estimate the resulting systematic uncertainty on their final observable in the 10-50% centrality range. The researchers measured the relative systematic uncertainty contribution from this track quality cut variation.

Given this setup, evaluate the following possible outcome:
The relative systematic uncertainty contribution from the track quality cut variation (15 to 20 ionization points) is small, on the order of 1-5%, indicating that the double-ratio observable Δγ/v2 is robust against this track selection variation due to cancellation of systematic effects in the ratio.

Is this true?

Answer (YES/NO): NO